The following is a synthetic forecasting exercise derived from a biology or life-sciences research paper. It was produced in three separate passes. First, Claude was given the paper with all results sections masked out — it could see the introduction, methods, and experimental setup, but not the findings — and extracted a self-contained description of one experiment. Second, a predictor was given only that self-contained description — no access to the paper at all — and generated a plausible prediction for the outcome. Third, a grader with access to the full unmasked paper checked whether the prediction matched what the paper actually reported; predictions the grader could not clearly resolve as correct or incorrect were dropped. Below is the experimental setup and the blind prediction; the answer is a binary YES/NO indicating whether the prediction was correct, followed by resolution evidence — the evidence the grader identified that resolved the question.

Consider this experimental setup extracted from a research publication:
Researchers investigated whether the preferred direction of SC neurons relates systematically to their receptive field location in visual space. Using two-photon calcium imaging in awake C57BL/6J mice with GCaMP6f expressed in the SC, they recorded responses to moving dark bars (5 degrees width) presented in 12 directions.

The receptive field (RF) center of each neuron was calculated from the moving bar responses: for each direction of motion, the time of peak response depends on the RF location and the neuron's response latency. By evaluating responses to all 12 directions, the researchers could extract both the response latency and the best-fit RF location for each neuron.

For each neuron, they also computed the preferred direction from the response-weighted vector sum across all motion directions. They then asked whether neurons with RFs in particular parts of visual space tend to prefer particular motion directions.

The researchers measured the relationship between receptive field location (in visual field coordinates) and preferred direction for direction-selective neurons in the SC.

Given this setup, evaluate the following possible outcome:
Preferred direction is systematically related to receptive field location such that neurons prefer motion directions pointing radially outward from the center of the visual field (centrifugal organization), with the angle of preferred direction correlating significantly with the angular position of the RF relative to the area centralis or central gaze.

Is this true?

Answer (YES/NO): NO